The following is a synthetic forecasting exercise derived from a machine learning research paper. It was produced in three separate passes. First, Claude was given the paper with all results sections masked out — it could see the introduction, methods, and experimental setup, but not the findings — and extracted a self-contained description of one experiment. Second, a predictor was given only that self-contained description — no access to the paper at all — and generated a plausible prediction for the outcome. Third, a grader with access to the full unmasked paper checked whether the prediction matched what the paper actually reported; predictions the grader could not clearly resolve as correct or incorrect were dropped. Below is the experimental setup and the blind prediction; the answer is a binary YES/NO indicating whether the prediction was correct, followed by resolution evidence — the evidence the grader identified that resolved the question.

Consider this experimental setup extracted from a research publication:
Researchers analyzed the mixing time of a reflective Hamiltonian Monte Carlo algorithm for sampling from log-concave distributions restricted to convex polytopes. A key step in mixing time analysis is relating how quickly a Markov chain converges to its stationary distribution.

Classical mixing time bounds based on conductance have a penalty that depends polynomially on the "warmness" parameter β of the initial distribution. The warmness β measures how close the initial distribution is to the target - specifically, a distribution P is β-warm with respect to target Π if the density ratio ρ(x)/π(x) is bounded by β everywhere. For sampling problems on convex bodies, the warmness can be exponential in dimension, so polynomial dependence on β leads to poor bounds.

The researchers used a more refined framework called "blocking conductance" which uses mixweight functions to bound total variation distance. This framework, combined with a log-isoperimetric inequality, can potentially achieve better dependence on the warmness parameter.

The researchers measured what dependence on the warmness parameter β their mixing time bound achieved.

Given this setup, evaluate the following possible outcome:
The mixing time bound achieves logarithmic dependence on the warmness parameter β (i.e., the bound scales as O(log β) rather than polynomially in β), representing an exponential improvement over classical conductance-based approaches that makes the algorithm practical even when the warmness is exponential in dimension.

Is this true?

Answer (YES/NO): NO